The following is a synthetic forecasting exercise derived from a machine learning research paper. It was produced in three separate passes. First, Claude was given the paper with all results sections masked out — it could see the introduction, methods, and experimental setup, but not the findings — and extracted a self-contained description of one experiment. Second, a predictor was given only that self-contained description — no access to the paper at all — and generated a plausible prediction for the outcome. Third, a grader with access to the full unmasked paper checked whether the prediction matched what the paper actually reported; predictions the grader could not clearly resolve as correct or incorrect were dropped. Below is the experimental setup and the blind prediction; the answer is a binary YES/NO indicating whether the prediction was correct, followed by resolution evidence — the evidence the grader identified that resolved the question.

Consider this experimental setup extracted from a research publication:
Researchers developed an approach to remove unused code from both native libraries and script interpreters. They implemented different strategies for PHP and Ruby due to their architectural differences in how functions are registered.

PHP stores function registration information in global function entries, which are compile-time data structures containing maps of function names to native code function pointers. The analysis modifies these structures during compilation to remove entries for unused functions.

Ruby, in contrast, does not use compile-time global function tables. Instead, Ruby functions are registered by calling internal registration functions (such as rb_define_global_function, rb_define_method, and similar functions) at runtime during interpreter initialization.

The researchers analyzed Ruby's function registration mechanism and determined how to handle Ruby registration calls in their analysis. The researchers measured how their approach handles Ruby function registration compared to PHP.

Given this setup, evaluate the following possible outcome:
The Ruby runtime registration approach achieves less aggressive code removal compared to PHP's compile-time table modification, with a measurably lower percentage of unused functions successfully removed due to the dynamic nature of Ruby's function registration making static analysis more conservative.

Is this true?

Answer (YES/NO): NO